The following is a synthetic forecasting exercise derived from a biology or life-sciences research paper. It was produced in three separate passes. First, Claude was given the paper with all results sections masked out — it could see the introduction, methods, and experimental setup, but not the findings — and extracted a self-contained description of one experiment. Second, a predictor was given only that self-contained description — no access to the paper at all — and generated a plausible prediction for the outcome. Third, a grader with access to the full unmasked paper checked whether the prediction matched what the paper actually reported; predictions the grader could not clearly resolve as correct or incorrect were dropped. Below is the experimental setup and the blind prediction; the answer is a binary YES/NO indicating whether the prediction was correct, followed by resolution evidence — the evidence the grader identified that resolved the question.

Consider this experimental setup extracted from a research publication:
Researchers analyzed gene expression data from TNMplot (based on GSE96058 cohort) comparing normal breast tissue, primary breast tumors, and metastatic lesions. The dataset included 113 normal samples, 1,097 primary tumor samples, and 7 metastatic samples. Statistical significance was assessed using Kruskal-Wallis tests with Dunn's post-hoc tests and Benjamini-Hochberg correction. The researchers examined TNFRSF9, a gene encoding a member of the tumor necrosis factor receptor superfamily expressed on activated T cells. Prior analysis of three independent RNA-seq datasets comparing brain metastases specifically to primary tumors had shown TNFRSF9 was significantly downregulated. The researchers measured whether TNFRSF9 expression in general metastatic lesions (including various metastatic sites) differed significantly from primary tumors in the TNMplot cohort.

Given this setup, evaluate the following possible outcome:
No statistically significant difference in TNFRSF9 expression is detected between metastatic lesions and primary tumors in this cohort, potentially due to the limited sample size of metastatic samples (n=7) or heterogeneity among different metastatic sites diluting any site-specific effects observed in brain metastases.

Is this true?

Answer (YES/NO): YES